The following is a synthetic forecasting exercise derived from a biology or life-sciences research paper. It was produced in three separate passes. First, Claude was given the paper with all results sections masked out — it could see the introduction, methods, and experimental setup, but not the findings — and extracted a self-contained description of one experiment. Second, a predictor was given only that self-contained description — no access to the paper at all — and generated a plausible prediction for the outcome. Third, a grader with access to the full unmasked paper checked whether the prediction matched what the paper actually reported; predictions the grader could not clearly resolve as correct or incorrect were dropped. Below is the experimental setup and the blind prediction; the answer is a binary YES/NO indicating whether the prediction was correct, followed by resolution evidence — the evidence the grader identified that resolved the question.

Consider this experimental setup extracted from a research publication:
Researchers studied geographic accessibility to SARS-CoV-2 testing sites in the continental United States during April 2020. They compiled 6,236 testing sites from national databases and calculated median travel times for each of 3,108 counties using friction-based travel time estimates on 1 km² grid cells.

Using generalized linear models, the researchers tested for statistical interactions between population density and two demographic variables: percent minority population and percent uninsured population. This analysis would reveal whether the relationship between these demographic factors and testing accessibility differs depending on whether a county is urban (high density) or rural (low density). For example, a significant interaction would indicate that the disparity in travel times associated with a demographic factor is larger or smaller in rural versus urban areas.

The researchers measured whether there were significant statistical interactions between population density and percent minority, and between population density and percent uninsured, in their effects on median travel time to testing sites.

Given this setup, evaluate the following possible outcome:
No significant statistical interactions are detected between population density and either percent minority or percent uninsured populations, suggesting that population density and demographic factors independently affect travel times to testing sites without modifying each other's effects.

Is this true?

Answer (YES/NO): NO